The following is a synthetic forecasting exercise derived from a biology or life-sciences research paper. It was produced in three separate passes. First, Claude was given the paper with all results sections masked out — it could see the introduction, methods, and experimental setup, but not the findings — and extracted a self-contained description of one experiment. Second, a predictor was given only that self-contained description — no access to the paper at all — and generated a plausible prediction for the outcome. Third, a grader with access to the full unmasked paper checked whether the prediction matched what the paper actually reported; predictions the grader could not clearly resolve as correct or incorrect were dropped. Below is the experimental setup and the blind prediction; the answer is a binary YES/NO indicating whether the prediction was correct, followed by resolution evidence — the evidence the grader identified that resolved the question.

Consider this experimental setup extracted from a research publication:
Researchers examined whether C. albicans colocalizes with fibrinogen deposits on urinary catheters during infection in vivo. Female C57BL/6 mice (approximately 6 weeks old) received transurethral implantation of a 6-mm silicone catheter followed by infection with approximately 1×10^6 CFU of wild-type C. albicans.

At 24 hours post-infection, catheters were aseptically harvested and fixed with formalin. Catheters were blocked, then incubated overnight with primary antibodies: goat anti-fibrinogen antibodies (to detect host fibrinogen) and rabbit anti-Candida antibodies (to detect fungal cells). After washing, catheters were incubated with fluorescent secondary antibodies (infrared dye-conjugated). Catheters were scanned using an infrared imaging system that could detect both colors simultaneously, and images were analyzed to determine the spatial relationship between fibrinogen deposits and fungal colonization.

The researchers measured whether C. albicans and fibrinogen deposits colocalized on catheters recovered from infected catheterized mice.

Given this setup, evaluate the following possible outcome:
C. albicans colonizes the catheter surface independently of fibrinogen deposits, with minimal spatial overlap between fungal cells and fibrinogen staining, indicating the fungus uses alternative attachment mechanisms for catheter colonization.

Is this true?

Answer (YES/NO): NO